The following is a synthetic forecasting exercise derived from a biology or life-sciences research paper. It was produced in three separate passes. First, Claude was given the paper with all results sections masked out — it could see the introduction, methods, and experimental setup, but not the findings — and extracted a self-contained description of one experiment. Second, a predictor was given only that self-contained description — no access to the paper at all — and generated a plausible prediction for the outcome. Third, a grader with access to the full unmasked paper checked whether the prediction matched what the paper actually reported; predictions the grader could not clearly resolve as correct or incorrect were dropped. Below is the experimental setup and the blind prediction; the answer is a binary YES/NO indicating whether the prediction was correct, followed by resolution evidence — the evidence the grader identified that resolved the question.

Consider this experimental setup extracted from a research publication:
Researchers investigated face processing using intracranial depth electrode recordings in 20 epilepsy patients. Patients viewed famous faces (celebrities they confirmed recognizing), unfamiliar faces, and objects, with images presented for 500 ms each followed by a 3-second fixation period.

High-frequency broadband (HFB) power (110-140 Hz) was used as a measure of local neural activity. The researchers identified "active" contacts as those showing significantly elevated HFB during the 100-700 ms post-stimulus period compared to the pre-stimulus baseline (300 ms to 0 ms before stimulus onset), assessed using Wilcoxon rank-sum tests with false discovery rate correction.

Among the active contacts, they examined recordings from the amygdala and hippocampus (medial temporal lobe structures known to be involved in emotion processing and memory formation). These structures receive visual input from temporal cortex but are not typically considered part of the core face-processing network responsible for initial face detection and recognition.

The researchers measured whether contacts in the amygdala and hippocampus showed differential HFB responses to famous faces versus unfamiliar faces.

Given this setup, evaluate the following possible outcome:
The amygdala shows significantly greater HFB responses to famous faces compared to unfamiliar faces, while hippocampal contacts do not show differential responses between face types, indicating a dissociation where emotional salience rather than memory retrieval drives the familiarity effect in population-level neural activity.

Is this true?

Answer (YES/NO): NO